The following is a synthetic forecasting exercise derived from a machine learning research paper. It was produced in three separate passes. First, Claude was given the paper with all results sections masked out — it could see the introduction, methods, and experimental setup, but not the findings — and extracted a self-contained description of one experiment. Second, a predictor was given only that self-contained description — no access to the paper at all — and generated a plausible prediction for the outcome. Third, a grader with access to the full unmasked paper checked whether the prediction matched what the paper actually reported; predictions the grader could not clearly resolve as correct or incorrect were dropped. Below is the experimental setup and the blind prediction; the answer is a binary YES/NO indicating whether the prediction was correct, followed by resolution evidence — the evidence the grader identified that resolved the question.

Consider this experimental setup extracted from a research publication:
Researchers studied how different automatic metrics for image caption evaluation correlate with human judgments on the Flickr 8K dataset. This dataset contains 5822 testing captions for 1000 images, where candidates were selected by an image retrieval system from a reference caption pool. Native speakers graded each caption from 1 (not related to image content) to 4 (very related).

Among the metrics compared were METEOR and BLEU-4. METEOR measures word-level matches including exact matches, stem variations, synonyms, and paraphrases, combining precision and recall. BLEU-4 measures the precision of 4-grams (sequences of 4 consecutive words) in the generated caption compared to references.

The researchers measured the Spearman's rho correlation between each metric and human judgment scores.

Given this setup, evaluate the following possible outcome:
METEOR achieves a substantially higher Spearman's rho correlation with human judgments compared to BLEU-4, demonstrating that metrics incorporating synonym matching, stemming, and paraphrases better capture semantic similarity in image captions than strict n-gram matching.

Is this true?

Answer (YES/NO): YES